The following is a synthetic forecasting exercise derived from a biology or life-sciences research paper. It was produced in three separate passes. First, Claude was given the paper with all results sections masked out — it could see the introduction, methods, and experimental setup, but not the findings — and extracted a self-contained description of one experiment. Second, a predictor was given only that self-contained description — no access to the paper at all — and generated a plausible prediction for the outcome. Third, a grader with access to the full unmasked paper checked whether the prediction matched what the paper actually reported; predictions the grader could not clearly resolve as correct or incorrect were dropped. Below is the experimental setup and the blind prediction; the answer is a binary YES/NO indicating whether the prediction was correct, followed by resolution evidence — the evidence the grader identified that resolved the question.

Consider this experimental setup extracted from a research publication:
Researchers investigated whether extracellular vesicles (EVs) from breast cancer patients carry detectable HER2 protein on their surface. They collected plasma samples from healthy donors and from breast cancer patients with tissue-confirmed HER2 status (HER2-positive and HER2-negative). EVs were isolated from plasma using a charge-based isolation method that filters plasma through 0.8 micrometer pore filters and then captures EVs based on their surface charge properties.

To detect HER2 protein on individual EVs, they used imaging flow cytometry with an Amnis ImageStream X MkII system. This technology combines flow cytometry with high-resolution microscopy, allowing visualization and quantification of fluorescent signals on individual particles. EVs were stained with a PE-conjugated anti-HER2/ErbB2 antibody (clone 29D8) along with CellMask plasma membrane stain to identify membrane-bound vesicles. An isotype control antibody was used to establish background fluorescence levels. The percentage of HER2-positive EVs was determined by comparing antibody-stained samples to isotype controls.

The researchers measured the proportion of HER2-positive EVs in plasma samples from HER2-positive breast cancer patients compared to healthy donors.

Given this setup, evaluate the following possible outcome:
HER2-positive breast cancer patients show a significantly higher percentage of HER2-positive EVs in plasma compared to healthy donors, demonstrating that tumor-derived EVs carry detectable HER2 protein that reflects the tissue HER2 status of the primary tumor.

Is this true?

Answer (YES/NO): NO